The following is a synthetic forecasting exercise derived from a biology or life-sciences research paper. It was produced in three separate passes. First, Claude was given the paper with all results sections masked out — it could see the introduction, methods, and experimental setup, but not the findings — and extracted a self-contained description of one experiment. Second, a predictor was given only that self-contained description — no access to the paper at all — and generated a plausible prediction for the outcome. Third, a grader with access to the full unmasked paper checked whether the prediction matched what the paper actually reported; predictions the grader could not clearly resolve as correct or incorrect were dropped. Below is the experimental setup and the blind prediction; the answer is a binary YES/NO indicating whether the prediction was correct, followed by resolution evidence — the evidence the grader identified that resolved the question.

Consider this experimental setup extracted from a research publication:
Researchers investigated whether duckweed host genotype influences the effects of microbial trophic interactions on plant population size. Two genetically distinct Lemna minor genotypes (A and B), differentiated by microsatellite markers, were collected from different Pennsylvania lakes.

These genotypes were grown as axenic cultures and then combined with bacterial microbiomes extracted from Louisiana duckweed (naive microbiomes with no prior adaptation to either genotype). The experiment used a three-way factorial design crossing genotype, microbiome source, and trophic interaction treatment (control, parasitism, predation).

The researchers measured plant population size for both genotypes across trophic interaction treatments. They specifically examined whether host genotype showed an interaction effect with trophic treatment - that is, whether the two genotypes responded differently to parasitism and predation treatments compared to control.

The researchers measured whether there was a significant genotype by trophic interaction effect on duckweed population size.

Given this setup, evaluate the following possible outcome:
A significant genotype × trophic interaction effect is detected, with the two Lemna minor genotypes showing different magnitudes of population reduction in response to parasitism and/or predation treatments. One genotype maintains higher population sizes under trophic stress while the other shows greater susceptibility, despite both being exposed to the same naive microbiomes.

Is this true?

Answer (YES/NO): NO